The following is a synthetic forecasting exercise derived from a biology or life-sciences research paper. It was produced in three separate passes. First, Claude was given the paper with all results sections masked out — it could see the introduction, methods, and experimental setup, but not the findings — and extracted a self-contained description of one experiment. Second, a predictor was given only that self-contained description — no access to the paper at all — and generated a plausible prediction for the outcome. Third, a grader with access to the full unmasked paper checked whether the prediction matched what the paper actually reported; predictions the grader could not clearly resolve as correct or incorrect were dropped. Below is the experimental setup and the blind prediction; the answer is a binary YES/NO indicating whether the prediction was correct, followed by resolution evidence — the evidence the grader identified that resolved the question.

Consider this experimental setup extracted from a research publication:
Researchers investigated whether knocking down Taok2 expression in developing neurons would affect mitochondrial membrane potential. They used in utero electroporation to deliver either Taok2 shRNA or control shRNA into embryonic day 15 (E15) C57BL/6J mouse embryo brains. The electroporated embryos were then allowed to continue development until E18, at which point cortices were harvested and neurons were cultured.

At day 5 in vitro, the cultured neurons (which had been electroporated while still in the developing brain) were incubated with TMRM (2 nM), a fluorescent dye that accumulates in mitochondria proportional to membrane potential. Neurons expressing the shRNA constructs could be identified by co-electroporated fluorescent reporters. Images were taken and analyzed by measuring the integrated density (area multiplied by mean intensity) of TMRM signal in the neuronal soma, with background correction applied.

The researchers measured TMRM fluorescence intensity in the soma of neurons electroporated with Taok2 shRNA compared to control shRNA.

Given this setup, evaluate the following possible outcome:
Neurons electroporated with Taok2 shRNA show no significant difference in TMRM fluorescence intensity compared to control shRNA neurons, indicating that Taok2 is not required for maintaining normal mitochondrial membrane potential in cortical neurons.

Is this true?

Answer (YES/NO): NO